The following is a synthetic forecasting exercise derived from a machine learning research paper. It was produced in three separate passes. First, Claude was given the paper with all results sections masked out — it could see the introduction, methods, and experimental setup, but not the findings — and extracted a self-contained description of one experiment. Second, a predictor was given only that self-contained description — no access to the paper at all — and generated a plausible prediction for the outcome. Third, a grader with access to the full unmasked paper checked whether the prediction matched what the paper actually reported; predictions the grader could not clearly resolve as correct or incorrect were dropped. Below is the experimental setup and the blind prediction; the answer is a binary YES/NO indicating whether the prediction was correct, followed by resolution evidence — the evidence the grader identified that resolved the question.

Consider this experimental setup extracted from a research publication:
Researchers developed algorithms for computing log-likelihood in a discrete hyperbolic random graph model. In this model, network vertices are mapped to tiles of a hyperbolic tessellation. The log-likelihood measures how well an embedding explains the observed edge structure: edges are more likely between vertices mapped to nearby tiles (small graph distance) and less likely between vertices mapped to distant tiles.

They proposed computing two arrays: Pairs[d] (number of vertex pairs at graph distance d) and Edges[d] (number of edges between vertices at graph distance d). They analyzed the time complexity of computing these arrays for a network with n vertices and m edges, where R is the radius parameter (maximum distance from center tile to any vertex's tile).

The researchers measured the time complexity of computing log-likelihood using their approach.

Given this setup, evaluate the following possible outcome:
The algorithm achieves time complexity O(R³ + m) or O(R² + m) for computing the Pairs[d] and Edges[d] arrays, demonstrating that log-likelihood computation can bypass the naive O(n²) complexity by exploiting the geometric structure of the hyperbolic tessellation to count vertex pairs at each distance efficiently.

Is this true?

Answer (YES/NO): NO